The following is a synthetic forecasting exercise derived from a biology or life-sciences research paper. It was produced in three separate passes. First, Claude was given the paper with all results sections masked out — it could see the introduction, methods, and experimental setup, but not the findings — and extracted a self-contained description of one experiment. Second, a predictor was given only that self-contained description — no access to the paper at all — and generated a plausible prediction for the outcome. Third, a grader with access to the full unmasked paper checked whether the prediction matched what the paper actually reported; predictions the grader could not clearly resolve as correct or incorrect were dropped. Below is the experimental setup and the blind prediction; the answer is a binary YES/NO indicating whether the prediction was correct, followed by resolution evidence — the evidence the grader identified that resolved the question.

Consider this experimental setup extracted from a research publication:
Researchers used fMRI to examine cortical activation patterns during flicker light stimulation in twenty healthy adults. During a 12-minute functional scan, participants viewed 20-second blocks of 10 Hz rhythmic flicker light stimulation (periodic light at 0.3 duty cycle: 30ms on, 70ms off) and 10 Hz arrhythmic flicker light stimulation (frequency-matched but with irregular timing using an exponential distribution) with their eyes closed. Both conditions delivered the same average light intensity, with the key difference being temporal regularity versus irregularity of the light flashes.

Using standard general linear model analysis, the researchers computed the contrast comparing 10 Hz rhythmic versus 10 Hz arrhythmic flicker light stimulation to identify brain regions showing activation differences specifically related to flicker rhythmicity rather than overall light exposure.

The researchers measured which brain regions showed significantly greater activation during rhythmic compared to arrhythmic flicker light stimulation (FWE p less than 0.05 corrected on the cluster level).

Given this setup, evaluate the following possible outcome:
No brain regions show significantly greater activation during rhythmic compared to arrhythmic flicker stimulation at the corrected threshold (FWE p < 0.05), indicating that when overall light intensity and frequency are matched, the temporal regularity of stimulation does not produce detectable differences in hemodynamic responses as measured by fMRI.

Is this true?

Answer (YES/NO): NO